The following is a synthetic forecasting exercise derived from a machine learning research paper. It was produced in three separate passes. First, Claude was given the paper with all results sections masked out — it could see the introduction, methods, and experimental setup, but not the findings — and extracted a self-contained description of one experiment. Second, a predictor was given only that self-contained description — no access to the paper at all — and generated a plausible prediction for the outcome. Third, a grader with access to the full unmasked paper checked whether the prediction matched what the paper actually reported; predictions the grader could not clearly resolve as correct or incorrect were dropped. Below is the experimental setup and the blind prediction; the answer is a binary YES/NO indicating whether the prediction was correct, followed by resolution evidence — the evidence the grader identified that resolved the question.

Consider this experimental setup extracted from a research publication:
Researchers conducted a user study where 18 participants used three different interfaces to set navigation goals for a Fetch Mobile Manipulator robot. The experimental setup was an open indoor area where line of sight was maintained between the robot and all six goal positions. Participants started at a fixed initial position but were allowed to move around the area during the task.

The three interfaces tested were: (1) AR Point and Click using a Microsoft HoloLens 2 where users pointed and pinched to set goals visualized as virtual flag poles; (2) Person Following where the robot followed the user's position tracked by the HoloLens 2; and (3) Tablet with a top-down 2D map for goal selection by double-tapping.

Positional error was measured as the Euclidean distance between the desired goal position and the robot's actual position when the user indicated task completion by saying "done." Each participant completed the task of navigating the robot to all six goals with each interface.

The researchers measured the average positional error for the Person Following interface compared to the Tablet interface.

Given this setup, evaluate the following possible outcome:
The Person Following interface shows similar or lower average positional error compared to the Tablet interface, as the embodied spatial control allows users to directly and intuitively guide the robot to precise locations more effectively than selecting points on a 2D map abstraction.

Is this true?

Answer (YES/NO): YES